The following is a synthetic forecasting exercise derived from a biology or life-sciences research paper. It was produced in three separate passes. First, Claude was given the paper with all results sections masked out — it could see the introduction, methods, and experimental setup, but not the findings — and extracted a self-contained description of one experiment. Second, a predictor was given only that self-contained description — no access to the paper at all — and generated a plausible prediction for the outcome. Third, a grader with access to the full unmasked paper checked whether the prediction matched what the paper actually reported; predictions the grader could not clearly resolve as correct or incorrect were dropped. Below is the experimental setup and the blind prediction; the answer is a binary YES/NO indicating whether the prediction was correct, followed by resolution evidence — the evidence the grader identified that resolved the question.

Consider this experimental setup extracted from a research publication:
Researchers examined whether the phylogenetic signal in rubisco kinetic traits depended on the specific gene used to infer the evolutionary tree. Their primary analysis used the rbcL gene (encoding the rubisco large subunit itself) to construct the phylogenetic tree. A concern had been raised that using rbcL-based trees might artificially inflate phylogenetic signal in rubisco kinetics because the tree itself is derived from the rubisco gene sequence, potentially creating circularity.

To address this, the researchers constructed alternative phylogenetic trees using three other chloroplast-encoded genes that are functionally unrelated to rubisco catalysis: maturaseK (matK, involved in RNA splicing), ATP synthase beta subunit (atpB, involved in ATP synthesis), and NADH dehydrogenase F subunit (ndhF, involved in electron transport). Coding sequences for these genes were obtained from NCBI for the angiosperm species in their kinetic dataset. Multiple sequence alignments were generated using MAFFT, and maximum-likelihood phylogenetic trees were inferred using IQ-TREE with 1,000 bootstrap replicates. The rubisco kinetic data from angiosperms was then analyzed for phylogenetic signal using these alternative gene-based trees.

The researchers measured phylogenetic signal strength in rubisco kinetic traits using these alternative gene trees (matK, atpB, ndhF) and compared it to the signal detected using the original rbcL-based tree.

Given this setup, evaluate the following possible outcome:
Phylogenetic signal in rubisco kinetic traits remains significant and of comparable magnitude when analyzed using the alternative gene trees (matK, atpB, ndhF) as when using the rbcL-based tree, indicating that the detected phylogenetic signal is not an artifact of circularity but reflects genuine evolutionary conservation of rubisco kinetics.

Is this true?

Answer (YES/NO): YES